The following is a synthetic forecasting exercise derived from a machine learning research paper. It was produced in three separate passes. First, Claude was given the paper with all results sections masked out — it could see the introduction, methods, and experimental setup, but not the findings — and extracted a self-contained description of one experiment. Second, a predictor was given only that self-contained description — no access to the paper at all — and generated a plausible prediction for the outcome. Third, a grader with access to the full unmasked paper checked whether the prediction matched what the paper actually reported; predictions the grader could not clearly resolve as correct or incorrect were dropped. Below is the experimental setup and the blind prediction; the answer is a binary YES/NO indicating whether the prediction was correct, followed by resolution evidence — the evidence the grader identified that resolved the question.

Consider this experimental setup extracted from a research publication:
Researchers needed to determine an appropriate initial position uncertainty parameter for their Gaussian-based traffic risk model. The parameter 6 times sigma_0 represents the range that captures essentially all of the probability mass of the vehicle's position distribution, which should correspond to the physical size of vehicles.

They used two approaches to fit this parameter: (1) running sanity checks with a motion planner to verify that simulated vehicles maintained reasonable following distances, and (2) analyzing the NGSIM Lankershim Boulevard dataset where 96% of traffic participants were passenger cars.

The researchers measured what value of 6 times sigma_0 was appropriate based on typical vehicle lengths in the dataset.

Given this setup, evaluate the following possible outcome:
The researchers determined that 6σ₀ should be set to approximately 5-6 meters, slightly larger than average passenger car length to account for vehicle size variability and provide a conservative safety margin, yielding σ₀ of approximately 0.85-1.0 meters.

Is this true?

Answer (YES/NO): NO